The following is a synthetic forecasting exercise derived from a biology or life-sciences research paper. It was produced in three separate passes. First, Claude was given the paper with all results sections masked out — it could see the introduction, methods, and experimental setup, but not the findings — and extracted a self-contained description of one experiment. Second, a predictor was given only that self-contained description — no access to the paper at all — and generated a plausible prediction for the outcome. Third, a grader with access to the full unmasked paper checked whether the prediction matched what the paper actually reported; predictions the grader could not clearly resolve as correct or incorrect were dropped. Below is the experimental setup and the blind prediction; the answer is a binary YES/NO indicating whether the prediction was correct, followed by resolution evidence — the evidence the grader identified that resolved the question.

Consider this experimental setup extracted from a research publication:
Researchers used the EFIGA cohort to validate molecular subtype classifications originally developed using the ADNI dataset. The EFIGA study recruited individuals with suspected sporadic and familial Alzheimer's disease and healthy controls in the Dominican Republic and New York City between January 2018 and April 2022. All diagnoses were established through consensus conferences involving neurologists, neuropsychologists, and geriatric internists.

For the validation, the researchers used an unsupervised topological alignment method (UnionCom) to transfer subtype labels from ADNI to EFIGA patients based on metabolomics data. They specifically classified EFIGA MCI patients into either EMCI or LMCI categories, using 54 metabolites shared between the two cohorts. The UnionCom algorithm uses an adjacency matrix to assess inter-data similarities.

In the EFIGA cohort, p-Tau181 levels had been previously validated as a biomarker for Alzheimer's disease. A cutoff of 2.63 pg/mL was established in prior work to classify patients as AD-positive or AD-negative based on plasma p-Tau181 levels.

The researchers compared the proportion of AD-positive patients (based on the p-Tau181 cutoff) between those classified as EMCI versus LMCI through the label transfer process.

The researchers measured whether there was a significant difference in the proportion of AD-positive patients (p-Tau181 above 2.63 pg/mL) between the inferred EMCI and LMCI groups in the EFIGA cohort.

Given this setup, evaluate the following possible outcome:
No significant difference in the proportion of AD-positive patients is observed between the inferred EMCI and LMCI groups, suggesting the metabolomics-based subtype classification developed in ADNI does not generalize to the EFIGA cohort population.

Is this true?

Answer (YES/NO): NO